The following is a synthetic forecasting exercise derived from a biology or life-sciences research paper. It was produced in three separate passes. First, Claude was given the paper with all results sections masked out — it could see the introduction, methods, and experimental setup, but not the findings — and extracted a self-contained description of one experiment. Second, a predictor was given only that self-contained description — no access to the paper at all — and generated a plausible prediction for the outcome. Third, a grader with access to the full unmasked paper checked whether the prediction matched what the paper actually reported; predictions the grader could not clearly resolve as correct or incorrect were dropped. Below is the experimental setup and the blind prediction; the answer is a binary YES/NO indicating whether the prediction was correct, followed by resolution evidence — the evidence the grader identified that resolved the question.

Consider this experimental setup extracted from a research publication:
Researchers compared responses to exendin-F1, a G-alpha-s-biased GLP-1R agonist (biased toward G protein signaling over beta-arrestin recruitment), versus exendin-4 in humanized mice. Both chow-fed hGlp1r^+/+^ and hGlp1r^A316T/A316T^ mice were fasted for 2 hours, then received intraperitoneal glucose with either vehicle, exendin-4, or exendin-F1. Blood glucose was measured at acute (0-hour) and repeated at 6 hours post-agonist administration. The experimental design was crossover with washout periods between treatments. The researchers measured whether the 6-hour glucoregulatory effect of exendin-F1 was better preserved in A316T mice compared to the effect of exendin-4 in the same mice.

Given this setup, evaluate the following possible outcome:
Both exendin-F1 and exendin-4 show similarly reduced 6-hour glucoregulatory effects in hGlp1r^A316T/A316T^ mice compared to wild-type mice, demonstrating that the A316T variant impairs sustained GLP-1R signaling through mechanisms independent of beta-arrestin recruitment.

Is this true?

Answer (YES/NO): NO